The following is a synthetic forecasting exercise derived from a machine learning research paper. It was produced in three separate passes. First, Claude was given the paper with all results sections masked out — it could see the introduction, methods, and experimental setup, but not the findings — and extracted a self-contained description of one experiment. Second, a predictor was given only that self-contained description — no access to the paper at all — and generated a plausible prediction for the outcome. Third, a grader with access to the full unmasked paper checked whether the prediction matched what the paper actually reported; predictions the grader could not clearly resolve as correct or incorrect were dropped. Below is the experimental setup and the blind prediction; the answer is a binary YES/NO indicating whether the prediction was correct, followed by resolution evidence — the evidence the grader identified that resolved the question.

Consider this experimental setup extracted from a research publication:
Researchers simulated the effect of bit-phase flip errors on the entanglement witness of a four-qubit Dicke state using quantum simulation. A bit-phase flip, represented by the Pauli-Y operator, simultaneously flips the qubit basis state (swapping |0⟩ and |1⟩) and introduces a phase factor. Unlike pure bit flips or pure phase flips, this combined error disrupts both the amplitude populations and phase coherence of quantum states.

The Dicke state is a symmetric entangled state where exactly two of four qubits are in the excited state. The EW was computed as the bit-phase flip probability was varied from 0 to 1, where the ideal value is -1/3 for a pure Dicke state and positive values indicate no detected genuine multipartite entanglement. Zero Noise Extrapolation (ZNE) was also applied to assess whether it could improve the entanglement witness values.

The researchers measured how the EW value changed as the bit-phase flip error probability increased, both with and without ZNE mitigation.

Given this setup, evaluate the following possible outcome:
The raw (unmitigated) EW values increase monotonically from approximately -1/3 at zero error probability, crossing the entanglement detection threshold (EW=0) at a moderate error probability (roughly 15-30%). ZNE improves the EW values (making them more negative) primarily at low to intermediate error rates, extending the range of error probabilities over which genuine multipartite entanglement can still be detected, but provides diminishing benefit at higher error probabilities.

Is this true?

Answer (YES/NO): NO